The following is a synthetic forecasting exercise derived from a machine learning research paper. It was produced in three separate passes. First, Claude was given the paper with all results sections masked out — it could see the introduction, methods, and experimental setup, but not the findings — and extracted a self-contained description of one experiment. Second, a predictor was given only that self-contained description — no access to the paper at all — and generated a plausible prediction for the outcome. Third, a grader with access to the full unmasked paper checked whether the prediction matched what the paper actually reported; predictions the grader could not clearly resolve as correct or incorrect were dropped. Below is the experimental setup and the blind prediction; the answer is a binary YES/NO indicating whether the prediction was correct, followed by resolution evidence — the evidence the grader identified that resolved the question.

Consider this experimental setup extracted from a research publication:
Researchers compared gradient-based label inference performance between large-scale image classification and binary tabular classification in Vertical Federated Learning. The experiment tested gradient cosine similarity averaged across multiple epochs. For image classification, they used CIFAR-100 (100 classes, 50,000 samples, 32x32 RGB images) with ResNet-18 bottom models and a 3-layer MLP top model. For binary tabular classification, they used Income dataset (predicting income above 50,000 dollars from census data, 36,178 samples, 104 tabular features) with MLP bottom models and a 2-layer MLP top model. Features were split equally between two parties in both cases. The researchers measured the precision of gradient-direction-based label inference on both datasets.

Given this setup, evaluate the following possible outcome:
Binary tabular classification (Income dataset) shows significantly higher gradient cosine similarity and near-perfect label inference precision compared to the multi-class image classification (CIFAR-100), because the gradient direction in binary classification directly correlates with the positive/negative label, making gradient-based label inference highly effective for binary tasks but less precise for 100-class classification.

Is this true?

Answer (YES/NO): YES